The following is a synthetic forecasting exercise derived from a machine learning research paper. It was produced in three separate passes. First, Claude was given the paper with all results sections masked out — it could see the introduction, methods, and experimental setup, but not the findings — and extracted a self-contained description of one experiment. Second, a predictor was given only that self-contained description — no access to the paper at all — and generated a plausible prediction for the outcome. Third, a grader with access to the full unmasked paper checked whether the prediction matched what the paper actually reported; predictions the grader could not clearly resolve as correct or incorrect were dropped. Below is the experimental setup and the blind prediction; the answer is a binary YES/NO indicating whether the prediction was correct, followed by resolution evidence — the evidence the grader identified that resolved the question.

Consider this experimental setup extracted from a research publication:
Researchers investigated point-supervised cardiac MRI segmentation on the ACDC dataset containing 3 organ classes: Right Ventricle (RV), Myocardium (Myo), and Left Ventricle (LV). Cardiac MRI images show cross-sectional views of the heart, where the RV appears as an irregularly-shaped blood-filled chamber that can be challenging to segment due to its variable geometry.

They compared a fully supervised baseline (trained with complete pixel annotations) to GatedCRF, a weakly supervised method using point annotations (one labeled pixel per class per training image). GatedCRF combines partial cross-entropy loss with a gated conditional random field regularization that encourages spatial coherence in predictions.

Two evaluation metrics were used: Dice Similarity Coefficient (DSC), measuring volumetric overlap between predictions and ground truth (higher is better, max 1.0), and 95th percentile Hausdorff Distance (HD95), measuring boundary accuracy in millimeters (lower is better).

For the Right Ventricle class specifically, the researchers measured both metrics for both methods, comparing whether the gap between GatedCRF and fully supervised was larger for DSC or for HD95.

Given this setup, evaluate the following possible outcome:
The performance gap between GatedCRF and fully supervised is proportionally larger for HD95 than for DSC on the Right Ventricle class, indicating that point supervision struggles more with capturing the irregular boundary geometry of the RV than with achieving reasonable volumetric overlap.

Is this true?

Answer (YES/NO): NO